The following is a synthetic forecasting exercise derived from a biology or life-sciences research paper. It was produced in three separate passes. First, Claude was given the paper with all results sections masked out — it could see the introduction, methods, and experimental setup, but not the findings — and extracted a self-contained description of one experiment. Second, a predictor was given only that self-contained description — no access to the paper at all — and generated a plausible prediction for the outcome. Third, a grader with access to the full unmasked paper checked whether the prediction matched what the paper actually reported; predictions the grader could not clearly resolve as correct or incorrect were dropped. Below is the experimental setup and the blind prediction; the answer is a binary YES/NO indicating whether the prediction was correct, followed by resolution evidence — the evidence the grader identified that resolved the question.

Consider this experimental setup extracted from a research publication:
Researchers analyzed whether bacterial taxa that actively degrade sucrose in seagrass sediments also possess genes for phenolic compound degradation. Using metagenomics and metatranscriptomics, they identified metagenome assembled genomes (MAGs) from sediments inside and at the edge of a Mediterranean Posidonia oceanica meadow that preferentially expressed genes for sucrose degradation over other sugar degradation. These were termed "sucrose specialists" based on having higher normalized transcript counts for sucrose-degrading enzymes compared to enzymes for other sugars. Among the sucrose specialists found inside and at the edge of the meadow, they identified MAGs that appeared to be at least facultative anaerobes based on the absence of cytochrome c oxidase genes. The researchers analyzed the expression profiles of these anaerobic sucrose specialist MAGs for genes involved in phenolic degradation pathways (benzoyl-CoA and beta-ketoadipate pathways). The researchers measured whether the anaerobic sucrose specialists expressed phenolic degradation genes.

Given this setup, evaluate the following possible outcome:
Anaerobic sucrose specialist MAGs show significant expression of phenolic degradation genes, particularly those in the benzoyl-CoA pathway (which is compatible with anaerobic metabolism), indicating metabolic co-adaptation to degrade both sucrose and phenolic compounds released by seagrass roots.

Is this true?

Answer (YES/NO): YES